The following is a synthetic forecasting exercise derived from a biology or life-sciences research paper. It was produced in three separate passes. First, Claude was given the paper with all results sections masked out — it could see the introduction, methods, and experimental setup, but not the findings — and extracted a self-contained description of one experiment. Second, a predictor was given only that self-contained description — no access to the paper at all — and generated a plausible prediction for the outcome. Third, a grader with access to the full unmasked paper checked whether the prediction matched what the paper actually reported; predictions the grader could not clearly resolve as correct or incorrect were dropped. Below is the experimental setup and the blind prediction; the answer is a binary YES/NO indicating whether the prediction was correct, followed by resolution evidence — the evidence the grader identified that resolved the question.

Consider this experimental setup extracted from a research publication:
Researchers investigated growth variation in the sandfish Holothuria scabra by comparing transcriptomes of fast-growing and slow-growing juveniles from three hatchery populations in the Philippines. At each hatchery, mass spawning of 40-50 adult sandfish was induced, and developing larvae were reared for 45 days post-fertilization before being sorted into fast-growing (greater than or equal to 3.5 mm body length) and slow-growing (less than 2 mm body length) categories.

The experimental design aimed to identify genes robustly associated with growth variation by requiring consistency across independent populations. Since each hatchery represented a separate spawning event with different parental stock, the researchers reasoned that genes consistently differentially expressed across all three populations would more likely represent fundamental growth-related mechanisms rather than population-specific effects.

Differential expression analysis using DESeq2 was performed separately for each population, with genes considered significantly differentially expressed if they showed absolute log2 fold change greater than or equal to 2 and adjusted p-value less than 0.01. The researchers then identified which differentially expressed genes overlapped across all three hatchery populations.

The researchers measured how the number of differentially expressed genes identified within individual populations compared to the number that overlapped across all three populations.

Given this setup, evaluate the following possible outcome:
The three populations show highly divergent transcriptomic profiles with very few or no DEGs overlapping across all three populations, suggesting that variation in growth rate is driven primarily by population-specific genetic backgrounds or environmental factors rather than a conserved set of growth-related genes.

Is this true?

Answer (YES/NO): NO